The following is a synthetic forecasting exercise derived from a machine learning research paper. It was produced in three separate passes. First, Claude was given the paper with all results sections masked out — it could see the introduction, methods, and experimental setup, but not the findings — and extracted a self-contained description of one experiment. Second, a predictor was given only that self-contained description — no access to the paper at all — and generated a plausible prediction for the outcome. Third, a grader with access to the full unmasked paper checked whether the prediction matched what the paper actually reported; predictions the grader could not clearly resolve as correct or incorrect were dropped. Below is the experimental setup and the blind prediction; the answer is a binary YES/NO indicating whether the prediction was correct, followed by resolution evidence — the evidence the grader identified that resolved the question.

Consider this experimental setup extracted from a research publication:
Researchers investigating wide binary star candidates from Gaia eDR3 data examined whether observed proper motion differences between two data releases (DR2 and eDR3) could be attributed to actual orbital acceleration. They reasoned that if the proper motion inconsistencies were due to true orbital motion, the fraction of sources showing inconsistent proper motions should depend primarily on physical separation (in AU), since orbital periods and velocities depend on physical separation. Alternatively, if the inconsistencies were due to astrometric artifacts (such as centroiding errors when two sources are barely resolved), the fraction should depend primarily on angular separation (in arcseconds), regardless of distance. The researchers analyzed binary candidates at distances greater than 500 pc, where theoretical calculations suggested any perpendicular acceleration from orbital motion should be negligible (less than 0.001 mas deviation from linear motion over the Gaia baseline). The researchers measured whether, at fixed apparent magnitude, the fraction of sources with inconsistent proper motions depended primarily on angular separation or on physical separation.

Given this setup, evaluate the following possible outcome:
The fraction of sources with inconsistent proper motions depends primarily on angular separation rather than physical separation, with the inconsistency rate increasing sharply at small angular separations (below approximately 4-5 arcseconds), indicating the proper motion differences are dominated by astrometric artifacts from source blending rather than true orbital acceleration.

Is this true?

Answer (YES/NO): YES